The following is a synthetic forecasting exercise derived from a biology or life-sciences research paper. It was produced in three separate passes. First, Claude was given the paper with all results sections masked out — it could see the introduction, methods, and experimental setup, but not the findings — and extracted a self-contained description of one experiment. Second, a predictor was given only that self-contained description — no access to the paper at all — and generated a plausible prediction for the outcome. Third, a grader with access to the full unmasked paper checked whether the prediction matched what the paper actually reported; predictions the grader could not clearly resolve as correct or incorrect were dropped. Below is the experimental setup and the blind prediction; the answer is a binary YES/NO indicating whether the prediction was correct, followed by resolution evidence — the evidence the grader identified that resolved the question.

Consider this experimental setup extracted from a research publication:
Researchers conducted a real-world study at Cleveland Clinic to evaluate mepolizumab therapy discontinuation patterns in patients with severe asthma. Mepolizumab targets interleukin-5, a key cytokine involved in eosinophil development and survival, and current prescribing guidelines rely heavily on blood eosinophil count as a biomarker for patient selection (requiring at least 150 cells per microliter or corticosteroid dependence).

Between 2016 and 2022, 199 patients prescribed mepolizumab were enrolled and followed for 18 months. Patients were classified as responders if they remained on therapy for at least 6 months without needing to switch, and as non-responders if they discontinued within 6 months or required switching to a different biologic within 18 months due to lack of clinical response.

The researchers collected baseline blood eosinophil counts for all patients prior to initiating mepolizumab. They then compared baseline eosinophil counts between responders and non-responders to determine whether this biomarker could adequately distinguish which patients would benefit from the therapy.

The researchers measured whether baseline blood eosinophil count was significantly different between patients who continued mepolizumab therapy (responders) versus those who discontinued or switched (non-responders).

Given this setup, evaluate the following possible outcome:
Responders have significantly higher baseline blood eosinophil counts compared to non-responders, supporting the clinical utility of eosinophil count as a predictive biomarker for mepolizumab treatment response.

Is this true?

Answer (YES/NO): NO